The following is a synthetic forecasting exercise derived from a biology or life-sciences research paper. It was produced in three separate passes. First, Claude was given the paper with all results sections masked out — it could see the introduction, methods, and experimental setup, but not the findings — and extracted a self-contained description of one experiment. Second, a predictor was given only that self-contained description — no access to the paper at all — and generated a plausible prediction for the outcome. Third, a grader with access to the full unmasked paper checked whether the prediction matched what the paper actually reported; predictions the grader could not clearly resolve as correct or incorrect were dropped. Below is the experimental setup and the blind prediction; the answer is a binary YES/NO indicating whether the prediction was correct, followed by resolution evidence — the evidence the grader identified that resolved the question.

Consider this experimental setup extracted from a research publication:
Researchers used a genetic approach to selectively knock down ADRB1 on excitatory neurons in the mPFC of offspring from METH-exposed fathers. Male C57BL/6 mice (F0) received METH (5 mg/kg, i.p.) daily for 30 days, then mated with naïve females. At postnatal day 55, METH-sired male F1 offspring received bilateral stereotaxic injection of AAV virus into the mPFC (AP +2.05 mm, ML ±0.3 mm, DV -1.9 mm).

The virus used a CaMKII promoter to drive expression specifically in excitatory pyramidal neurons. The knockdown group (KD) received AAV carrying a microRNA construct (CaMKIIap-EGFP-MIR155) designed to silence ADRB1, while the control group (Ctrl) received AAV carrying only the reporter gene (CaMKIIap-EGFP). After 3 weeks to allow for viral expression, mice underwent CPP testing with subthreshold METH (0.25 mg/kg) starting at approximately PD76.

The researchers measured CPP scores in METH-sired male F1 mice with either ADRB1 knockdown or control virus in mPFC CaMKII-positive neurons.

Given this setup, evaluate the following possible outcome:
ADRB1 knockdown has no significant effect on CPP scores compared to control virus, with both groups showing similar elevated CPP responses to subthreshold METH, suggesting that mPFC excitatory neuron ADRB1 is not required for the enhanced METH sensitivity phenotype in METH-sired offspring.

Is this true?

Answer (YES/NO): NO